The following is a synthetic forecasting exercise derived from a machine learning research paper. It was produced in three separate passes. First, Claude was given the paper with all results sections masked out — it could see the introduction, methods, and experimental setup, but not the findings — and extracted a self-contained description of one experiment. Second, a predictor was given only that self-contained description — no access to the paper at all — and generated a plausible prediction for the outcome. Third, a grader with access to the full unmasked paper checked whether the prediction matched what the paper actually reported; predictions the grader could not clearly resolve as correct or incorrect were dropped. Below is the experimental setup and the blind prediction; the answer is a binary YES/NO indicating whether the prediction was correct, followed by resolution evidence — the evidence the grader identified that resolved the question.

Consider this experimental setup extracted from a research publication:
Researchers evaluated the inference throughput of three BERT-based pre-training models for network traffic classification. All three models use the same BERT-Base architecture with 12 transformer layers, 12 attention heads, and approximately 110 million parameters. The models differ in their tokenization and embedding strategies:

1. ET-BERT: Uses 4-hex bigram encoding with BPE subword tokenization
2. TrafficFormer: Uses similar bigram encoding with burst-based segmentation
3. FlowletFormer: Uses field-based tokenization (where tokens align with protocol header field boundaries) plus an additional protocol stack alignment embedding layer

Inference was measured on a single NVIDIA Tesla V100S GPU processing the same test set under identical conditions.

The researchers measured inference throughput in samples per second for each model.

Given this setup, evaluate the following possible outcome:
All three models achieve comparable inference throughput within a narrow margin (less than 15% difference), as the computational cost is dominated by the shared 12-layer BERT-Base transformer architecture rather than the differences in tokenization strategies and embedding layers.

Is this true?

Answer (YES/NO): YES